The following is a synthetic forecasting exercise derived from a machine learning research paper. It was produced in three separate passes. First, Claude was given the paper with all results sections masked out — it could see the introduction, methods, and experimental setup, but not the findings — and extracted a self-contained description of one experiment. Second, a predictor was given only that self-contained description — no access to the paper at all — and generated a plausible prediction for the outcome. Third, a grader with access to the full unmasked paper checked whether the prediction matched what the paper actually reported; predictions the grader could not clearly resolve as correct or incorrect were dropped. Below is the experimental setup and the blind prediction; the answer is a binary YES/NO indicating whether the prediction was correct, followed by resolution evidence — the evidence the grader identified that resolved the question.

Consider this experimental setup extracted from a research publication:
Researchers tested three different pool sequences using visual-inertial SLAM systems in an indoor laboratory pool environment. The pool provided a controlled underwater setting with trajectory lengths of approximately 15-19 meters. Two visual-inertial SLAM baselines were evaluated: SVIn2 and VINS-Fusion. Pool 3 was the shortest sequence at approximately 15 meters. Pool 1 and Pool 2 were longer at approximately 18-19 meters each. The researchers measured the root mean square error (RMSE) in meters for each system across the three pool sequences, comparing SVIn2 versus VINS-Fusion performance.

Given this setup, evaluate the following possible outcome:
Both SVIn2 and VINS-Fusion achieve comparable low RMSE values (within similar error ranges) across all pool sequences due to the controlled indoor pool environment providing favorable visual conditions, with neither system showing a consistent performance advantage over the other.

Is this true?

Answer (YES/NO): NO